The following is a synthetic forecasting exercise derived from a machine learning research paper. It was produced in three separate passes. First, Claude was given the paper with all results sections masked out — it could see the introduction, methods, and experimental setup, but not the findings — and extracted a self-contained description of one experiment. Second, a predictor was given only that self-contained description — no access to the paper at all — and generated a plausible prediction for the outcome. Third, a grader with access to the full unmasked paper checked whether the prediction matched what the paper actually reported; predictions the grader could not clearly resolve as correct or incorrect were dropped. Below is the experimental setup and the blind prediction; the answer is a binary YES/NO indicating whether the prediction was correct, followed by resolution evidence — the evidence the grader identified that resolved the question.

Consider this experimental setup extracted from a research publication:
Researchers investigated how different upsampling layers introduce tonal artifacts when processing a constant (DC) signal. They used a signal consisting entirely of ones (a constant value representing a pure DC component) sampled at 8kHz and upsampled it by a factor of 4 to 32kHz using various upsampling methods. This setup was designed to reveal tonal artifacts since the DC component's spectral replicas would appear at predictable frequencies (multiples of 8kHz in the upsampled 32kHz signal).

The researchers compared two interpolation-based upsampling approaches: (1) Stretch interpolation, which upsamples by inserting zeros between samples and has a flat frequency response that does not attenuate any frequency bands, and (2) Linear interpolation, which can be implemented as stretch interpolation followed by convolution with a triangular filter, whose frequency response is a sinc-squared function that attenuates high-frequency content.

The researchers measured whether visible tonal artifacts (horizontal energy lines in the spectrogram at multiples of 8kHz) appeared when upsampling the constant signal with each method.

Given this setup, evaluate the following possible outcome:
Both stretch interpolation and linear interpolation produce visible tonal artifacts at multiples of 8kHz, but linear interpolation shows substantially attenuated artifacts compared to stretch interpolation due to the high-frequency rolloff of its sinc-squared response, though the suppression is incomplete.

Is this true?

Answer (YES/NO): NO